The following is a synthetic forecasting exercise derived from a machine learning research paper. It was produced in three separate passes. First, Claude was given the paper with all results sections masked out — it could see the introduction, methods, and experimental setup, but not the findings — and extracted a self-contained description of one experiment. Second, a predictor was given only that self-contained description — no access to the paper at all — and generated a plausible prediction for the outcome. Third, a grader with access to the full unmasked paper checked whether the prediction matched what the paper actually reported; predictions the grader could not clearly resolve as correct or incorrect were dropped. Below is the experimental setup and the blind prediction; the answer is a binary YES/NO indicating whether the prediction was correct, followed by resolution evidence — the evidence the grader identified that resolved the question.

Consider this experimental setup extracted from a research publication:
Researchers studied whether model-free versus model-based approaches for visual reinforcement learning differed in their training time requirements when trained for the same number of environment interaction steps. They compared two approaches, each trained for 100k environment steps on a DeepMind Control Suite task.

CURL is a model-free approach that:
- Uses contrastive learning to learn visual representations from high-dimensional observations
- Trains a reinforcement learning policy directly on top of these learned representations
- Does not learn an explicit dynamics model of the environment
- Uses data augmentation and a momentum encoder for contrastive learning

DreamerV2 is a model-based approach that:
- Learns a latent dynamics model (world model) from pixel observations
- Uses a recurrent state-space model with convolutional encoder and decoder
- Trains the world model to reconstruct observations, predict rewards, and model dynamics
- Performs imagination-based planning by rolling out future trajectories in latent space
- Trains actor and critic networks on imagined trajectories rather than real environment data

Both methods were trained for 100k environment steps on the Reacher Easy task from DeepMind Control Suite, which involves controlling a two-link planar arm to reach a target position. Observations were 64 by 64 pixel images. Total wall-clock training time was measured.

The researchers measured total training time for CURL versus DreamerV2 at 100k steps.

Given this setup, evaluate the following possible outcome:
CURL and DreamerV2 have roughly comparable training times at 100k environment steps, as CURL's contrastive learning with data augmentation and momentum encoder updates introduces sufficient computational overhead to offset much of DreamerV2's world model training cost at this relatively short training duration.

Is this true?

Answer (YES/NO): NO